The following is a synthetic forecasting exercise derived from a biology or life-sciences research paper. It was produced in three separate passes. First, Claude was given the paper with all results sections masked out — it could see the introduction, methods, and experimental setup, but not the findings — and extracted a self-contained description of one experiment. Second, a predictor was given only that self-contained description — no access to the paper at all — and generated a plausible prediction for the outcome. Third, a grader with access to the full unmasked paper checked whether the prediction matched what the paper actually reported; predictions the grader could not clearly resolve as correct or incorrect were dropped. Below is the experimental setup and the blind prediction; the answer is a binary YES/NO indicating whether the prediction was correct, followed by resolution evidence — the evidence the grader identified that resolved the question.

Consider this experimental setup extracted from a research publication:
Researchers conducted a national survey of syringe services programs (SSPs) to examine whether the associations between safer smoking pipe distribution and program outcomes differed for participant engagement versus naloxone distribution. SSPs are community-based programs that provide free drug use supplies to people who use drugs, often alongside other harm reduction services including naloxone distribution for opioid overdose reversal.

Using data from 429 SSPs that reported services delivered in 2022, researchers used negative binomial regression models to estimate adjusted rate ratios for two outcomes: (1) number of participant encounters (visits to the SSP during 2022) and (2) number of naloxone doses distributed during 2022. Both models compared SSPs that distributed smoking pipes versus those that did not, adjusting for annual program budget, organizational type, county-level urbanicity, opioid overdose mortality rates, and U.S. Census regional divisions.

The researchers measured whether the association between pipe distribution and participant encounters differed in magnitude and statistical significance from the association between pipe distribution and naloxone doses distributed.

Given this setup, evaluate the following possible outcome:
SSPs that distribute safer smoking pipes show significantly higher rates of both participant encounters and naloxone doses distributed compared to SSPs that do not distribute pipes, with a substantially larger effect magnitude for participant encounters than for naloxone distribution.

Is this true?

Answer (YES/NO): NO